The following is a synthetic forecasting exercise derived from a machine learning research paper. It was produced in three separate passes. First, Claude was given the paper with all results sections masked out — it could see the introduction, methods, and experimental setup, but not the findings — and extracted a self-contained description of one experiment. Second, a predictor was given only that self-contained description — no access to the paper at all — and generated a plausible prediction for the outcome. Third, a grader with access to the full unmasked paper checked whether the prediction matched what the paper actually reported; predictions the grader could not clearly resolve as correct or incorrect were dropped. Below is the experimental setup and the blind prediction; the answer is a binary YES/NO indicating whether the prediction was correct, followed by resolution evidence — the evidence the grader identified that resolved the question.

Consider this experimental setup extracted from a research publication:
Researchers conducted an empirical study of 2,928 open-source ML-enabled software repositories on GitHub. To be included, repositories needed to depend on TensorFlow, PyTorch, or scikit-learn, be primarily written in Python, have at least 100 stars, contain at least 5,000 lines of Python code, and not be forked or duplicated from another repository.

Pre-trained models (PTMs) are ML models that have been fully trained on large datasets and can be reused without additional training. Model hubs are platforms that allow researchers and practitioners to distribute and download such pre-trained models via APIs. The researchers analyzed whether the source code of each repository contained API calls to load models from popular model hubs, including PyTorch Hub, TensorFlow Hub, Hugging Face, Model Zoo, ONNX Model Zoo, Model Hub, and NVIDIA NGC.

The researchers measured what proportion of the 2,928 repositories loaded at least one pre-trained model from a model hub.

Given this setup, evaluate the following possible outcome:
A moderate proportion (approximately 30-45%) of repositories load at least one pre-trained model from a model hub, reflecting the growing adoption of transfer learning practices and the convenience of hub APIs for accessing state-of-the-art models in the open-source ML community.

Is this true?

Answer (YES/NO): YES